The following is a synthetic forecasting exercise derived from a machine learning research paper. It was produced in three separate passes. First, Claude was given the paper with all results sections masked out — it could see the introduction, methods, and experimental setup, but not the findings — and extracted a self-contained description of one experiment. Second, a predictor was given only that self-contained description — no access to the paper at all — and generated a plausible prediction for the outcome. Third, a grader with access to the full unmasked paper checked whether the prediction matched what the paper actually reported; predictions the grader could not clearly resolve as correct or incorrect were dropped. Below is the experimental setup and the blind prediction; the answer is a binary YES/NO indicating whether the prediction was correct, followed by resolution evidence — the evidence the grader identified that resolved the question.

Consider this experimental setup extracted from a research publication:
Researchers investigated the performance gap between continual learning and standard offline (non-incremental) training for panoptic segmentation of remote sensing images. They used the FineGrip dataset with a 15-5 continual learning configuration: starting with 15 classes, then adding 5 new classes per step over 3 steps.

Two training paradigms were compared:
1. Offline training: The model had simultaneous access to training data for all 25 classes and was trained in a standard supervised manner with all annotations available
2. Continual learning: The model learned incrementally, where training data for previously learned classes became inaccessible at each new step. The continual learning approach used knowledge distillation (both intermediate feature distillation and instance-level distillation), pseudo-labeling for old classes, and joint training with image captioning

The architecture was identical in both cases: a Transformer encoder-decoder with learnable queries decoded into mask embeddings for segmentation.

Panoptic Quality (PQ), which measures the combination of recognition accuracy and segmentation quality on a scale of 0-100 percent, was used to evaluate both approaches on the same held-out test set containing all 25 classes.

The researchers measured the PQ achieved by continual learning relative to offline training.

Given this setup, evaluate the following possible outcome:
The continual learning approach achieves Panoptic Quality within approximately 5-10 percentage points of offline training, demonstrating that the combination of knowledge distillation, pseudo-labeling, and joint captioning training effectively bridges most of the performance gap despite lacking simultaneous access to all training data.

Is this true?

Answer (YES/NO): NO